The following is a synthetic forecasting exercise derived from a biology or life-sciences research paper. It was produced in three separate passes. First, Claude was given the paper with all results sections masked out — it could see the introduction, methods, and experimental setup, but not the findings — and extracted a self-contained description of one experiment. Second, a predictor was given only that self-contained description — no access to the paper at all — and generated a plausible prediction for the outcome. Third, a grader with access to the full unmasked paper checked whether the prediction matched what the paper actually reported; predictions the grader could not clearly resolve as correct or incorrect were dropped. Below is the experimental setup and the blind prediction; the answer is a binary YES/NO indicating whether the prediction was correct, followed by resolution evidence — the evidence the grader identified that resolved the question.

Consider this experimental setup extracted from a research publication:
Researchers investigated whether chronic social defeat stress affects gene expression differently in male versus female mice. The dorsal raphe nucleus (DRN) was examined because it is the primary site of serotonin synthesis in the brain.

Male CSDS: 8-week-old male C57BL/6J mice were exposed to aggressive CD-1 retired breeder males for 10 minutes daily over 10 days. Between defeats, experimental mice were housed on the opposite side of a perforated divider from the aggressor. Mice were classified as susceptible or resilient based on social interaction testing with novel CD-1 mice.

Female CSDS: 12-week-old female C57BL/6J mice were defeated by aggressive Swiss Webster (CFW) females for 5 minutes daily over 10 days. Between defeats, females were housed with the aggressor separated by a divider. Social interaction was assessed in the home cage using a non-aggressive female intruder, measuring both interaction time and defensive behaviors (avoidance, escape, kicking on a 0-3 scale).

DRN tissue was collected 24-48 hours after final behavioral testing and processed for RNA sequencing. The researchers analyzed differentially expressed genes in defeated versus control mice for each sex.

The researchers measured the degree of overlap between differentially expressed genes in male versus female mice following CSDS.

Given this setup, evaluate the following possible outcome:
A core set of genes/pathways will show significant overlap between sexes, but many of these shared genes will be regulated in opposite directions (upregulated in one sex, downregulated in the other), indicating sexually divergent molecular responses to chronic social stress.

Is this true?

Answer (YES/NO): NO